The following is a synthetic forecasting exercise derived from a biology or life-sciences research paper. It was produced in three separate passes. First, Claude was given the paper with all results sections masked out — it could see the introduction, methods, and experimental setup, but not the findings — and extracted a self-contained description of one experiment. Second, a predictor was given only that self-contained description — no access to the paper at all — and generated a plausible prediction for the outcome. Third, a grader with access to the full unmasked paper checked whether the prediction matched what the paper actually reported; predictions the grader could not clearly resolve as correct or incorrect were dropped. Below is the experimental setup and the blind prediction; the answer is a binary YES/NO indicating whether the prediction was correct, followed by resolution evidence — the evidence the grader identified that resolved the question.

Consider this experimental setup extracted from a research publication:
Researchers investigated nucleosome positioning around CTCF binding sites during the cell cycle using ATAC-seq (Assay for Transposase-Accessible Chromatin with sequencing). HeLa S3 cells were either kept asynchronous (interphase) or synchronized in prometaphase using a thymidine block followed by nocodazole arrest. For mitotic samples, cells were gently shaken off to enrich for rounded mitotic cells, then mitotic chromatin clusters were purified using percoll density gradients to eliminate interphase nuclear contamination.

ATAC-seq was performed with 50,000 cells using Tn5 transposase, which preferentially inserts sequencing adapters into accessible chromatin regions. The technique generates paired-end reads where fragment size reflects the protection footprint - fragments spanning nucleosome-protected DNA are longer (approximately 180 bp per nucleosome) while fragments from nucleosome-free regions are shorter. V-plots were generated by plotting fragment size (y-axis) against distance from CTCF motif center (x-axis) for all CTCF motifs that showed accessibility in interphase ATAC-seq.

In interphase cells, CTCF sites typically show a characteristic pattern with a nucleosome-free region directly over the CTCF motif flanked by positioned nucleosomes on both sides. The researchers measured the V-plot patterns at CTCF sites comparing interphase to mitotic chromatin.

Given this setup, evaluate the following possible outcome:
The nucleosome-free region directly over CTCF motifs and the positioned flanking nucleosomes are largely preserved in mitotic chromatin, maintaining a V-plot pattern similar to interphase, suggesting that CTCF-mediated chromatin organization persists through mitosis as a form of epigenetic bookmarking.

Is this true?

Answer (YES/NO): NO